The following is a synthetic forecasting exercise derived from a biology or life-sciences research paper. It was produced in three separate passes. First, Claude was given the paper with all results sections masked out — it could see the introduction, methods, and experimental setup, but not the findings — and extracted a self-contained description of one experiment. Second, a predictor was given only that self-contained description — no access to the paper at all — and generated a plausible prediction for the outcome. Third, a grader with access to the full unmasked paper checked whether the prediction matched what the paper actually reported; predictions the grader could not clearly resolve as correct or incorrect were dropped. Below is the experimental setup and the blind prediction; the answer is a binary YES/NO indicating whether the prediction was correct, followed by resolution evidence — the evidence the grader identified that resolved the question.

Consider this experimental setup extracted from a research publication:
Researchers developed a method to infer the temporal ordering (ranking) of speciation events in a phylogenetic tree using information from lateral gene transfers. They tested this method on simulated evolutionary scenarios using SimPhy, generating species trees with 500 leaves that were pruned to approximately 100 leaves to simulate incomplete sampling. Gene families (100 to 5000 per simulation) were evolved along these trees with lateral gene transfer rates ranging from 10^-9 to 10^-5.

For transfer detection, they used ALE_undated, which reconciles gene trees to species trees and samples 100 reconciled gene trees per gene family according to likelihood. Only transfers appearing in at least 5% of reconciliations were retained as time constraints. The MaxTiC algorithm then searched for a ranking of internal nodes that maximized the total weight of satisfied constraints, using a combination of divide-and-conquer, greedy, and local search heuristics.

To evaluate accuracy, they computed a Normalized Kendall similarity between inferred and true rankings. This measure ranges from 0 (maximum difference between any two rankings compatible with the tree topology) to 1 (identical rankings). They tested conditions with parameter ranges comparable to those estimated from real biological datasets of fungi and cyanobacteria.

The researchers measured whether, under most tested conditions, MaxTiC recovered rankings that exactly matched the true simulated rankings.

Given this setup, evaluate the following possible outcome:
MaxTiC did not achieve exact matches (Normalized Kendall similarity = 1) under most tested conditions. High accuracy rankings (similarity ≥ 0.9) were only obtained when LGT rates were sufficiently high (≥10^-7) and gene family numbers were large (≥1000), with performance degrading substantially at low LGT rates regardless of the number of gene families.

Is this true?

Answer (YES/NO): NO